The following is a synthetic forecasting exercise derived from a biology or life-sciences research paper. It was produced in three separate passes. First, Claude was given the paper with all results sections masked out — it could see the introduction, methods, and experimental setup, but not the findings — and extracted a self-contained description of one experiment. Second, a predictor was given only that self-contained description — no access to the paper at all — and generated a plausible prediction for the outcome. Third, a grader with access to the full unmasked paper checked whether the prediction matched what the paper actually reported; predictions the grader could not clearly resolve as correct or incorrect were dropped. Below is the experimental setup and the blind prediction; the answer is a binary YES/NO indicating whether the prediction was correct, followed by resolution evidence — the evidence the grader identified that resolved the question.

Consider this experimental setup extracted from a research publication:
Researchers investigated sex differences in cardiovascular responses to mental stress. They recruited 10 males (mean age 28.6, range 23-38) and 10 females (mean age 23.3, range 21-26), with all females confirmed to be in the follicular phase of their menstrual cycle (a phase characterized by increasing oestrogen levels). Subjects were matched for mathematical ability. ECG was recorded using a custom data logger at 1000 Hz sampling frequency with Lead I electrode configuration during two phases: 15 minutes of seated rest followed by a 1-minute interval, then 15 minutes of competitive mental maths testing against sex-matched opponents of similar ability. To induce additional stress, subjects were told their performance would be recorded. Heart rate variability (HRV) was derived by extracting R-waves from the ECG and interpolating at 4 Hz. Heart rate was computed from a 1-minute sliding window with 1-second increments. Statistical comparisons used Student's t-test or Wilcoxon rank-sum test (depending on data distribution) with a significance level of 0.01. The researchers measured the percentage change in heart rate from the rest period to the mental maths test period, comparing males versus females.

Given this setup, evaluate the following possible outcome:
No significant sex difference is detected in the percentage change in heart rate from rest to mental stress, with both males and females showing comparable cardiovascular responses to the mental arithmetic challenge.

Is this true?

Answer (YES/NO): NO